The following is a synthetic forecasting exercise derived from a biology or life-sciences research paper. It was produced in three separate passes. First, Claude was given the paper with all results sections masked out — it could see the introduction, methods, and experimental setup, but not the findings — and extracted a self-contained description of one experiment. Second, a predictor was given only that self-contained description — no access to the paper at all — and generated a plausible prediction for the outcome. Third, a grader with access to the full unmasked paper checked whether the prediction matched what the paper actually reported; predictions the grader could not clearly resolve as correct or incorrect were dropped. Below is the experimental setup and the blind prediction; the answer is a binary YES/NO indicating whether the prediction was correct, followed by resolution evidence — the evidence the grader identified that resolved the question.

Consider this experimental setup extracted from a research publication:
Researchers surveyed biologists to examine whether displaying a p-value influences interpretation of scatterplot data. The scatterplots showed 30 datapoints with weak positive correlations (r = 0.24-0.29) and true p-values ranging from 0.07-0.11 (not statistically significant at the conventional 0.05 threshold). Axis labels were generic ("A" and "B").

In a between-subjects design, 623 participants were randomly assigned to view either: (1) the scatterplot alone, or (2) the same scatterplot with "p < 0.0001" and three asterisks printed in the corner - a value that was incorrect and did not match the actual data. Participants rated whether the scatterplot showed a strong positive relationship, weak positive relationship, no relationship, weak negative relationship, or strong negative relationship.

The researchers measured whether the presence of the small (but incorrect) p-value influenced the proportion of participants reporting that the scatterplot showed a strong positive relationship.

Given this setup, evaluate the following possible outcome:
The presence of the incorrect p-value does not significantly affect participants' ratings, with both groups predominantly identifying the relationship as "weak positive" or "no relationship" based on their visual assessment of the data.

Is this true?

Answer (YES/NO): NO